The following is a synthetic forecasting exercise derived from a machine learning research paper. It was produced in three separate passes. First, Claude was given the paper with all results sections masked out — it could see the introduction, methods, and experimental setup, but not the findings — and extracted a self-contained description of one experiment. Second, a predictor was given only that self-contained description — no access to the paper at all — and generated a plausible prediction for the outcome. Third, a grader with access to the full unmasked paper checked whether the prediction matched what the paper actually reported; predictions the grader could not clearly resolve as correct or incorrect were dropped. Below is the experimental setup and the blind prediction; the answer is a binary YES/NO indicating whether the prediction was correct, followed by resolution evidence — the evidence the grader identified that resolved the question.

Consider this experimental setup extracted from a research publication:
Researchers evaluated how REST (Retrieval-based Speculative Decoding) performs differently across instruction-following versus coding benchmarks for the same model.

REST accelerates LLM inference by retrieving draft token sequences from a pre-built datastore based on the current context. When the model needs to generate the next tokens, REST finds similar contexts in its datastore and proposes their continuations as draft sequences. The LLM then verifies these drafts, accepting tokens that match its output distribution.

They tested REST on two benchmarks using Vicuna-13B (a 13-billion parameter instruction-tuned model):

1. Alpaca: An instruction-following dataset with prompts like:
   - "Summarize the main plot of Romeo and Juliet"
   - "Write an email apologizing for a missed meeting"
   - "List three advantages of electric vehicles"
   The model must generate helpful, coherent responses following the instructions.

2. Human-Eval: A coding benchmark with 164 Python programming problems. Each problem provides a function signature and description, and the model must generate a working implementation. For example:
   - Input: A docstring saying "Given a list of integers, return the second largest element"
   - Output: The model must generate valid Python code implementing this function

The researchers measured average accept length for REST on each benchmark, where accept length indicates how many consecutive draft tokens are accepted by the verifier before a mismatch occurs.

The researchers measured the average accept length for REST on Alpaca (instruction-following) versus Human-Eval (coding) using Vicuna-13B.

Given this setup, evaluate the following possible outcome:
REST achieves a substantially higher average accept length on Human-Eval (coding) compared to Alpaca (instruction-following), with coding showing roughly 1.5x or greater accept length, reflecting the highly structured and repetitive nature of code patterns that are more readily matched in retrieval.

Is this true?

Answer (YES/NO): NO